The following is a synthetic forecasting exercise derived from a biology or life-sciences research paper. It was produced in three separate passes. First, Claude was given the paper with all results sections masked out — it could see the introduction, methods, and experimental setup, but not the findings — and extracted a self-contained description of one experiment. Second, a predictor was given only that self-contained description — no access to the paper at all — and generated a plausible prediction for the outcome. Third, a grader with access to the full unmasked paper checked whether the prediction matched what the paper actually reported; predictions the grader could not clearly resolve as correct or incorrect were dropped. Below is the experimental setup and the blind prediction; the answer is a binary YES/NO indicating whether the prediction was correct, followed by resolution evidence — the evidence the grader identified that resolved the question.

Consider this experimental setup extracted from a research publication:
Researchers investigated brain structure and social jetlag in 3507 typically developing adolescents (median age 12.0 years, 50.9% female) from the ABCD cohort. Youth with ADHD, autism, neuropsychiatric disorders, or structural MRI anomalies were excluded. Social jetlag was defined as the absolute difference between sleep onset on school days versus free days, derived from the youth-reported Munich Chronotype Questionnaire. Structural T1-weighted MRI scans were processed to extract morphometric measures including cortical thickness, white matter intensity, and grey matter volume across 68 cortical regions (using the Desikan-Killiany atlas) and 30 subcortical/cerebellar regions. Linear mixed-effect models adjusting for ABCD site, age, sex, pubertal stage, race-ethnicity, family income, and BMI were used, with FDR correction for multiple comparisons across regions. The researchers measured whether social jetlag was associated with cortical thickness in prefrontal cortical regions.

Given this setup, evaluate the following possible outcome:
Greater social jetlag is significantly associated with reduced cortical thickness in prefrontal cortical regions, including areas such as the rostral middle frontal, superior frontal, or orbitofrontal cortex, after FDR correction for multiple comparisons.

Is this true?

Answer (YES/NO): NO